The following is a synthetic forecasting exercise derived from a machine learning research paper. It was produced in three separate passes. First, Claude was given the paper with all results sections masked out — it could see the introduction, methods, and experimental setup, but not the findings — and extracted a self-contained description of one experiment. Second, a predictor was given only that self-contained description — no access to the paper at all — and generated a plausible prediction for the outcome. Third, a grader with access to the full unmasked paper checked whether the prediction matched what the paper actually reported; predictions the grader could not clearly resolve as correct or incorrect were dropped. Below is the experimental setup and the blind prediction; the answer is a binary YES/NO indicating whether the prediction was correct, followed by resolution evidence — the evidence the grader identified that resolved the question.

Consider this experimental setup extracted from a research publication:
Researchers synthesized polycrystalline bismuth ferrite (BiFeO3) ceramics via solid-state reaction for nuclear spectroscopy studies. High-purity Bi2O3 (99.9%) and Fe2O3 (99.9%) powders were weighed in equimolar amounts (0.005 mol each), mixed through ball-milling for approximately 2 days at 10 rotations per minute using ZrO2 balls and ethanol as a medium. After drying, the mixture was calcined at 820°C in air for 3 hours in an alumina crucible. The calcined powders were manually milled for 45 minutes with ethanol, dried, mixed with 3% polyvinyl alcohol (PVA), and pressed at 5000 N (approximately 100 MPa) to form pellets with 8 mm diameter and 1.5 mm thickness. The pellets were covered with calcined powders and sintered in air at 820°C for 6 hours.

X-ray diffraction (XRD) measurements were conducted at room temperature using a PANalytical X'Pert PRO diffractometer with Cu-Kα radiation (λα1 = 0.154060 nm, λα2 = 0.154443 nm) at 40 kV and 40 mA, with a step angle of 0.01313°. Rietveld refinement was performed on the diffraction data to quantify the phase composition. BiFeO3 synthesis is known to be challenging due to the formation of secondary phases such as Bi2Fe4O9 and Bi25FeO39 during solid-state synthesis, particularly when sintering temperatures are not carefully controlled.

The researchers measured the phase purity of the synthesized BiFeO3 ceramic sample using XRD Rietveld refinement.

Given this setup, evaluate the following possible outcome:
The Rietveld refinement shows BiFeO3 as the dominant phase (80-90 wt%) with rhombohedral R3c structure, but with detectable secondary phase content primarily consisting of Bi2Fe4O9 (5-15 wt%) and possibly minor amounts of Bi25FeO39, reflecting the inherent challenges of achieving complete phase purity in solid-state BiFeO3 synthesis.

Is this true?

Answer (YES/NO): NO